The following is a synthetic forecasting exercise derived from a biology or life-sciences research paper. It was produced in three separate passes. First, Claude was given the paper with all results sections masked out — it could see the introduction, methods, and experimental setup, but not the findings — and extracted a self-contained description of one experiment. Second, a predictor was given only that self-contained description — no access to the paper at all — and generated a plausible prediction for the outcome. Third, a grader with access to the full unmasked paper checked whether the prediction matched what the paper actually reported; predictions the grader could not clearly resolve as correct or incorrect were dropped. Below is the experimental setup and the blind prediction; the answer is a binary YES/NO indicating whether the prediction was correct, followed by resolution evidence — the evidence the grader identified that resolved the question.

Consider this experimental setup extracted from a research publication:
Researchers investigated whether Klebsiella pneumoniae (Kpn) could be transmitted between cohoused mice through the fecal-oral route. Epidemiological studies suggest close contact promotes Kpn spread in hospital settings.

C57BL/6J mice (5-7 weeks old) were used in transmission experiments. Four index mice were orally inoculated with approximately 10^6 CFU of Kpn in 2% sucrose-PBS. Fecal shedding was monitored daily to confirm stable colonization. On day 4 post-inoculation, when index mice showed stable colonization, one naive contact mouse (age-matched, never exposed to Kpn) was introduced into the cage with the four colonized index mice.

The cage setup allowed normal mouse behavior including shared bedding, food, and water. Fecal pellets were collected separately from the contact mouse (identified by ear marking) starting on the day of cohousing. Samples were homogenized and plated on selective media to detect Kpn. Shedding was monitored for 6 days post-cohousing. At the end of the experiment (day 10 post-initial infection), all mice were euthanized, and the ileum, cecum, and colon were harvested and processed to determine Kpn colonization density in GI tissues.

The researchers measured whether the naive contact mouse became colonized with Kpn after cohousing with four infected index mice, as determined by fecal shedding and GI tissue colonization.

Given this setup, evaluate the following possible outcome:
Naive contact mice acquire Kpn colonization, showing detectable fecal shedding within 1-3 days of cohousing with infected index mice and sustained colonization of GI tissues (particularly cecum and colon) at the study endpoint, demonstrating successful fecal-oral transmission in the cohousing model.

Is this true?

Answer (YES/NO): YES